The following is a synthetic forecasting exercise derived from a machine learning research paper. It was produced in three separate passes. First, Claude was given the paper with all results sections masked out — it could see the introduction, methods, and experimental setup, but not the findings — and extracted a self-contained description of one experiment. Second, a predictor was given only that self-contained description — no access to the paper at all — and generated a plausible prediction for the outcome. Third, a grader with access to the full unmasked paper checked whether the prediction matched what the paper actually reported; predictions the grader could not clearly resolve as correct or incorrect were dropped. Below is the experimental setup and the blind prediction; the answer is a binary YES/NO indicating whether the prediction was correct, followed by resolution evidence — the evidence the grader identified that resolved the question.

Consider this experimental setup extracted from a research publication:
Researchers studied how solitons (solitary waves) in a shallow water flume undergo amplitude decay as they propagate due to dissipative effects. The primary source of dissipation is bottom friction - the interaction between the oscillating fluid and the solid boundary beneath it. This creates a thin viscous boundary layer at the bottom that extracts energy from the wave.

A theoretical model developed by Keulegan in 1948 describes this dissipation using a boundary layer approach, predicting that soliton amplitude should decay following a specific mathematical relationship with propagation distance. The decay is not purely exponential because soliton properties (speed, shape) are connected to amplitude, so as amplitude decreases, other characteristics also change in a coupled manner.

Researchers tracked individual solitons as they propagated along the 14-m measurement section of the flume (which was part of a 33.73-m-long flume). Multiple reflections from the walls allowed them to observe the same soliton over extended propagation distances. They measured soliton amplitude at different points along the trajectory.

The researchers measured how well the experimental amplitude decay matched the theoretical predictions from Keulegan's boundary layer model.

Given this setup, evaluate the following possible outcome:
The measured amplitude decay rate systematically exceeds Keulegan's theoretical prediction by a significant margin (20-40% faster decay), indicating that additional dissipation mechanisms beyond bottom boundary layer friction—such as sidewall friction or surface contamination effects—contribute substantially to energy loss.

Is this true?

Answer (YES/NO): NO